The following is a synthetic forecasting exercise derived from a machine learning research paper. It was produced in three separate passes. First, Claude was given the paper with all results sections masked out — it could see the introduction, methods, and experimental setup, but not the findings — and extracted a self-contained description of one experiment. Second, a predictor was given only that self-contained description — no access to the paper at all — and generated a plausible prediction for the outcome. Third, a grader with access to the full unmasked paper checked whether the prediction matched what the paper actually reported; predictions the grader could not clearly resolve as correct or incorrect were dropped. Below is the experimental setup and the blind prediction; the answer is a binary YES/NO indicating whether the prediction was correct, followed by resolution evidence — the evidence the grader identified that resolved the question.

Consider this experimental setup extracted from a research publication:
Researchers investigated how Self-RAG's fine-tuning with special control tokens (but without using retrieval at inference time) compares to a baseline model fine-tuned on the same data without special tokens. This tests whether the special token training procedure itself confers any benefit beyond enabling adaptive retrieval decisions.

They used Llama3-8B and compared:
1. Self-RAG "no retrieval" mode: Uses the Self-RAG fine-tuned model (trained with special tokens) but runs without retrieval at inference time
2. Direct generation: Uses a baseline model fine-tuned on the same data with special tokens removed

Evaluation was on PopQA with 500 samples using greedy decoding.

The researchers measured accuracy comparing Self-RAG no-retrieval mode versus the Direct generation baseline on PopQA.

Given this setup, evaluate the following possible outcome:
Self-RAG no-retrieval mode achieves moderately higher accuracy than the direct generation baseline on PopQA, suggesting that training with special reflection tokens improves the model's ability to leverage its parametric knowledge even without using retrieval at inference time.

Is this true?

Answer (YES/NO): NO